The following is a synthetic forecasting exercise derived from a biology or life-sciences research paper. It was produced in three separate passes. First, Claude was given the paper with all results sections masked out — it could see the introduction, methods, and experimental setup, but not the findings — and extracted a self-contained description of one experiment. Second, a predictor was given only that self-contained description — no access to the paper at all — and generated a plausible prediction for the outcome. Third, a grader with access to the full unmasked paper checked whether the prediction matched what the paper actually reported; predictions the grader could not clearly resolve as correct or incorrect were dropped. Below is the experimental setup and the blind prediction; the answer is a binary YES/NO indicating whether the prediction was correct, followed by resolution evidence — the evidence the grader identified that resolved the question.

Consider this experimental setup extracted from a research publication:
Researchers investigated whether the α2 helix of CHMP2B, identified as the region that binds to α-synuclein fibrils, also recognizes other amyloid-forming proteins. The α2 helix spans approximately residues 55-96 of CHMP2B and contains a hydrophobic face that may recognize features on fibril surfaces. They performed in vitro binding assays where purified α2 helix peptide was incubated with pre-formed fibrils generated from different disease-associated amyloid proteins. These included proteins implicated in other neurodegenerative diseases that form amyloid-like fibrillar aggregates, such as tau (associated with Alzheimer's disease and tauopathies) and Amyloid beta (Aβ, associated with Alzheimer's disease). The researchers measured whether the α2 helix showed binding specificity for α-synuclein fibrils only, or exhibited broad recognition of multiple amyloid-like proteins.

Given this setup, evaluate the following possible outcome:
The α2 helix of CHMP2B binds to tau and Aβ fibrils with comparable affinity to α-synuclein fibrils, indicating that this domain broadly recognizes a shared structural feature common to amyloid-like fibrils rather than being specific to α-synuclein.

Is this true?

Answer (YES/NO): NO